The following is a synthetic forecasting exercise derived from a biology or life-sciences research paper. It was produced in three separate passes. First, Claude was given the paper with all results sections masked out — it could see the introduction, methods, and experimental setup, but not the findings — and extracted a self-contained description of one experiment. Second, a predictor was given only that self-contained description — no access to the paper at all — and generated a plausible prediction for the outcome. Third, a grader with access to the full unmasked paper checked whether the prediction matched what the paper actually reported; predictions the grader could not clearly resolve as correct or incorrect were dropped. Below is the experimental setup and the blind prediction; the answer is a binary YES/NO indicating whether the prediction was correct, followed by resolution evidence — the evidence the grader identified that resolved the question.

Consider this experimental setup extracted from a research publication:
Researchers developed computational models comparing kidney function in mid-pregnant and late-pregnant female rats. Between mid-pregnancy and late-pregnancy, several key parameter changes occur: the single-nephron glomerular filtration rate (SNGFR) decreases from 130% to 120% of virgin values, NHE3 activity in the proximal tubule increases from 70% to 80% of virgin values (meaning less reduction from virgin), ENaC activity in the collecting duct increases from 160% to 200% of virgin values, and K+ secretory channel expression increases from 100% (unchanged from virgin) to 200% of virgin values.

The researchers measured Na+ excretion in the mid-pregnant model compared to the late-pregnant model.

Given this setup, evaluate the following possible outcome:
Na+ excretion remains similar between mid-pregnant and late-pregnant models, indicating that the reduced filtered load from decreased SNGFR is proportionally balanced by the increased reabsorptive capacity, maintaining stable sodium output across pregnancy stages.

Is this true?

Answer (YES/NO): YES